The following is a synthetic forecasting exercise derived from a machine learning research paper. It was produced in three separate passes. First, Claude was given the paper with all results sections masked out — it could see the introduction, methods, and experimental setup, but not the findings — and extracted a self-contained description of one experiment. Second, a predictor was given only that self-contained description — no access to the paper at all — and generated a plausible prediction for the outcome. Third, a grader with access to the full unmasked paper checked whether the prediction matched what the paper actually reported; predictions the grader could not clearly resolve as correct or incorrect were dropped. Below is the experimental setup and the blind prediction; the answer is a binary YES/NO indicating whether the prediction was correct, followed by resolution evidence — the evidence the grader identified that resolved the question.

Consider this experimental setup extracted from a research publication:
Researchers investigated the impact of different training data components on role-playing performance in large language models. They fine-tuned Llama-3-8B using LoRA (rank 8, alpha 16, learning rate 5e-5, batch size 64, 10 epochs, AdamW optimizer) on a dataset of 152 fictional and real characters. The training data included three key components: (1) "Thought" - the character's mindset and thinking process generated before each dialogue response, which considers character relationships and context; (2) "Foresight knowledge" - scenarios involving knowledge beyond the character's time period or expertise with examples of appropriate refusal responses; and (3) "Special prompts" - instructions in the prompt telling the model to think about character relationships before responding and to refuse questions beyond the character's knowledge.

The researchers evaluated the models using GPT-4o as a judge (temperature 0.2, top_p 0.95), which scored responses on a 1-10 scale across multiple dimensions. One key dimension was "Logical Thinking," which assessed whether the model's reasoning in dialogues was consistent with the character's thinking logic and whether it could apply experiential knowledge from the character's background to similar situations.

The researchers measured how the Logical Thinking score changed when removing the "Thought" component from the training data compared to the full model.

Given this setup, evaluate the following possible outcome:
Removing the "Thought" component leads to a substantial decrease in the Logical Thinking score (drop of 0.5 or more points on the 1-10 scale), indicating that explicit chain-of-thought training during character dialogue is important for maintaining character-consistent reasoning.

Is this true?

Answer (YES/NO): YES